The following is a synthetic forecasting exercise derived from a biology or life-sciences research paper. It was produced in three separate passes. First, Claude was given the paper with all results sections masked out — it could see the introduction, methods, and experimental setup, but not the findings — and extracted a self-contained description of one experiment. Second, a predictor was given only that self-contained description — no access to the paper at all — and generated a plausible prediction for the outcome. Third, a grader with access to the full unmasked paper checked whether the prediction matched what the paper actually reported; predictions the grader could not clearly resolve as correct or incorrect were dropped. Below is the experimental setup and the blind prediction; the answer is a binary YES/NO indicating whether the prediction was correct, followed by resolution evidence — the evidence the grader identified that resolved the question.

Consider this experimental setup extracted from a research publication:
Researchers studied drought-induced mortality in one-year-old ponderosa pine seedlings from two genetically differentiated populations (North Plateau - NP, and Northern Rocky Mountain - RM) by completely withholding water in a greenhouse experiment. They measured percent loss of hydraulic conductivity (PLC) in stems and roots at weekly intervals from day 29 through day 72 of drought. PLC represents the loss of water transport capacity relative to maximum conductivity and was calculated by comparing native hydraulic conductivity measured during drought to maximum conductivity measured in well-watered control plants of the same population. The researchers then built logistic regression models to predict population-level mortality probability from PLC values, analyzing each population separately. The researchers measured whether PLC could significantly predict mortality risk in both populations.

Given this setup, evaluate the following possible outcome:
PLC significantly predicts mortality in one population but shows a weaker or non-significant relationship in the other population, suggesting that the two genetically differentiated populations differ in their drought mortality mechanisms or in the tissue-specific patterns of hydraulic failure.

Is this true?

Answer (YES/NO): YES